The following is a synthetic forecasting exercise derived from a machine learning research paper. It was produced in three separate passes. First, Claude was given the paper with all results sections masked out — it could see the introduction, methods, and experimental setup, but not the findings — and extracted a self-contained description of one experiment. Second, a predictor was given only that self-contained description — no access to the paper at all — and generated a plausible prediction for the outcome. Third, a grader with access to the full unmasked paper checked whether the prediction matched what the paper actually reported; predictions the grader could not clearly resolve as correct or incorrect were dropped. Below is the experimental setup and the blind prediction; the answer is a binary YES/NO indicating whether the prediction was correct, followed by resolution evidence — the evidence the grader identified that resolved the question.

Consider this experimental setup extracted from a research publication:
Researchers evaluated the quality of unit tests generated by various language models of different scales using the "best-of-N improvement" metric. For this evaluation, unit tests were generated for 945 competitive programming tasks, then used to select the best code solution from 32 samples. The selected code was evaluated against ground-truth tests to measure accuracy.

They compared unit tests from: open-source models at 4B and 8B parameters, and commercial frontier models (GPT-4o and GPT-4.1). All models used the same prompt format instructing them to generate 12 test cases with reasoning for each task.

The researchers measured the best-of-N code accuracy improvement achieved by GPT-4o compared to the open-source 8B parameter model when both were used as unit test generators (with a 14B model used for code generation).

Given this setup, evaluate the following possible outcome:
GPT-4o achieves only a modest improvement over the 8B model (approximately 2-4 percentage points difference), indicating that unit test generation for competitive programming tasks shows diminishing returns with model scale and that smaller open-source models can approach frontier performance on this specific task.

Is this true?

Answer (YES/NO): NO